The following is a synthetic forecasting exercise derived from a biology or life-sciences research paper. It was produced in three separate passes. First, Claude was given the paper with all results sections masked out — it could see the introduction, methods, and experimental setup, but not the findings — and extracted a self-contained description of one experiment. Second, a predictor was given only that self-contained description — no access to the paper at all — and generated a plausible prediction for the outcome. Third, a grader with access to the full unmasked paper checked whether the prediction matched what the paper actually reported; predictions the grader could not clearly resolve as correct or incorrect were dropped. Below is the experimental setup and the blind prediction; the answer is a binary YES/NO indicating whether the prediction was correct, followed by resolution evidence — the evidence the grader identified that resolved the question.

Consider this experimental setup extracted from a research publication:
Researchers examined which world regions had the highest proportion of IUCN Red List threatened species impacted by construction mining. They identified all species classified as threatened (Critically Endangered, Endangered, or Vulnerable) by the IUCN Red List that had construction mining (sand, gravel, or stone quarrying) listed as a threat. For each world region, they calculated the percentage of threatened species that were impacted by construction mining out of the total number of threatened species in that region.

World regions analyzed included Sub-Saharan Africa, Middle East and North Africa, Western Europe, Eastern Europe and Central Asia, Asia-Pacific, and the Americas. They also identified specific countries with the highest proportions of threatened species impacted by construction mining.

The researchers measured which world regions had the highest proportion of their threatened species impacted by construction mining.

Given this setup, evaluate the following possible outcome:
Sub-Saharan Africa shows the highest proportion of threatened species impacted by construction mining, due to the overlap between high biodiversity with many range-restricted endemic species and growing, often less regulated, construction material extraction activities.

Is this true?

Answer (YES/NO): NO